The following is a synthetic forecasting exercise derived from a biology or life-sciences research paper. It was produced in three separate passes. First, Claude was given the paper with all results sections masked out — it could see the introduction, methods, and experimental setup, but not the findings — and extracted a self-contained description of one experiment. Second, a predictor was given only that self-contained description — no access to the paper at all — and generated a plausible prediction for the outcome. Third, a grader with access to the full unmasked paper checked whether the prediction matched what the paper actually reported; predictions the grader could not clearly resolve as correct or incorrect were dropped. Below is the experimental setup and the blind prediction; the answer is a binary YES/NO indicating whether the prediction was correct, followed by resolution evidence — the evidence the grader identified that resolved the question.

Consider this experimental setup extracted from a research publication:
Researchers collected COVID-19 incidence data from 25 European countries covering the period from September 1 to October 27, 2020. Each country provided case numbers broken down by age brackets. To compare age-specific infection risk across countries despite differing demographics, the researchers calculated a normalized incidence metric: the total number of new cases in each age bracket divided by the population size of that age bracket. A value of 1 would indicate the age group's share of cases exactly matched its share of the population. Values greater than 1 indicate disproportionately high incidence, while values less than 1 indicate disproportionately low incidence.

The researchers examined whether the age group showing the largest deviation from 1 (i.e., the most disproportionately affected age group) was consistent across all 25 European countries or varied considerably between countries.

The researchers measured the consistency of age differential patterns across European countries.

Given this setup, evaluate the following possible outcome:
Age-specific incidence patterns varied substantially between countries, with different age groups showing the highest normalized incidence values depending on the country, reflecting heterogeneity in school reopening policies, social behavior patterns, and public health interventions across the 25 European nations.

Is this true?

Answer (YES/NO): NO